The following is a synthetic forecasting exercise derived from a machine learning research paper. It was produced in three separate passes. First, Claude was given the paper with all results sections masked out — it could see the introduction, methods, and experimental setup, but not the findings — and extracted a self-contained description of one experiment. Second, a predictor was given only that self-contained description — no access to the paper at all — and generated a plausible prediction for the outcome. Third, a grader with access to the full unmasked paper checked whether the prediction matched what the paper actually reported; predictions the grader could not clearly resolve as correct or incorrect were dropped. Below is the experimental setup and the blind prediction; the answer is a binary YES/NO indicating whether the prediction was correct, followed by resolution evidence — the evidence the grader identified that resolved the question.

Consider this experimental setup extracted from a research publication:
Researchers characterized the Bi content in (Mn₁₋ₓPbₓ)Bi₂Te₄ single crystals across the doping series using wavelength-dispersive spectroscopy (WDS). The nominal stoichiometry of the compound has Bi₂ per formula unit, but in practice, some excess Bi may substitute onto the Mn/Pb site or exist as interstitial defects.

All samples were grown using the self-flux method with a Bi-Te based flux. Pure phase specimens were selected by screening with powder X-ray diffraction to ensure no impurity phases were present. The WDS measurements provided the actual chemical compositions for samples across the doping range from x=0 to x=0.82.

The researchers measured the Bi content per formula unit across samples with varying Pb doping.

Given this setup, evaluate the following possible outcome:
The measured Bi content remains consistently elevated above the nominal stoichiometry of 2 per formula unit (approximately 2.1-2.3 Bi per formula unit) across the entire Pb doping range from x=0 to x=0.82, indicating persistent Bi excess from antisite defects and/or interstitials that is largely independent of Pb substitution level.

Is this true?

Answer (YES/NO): YES